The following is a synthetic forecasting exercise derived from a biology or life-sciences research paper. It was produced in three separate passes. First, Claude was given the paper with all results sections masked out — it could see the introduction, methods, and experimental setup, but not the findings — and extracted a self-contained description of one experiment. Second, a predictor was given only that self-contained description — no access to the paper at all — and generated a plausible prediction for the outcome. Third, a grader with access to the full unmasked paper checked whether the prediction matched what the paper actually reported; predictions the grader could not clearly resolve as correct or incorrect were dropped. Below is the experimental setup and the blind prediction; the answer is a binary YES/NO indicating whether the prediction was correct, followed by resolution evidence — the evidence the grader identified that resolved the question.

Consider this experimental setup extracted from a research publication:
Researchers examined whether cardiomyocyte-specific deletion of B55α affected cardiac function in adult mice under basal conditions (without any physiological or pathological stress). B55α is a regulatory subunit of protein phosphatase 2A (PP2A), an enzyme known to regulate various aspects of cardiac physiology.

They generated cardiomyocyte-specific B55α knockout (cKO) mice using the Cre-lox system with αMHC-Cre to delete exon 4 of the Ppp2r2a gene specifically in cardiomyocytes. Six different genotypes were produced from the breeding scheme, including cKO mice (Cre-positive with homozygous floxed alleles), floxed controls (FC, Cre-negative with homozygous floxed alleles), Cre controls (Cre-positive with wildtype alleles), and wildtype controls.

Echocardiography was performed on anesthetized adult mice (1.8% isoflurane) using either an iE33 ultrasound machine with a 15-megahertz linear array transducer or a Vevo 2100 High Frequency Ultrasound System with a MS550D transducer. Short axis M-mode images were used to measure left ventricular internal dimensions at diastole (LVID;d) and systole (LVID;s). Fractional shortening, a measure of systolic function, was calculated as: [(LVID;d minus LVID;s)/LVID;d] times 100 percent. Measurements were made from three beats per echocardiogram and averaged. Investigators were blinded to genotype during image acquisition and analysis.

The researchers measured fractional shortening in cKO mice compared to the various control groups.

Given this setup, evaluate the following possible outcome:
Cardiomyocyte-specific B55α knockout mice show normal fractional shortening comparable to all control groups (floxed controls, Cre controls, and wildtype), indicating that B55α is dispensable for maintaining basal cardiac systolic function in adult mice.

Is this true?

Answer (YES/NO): NO